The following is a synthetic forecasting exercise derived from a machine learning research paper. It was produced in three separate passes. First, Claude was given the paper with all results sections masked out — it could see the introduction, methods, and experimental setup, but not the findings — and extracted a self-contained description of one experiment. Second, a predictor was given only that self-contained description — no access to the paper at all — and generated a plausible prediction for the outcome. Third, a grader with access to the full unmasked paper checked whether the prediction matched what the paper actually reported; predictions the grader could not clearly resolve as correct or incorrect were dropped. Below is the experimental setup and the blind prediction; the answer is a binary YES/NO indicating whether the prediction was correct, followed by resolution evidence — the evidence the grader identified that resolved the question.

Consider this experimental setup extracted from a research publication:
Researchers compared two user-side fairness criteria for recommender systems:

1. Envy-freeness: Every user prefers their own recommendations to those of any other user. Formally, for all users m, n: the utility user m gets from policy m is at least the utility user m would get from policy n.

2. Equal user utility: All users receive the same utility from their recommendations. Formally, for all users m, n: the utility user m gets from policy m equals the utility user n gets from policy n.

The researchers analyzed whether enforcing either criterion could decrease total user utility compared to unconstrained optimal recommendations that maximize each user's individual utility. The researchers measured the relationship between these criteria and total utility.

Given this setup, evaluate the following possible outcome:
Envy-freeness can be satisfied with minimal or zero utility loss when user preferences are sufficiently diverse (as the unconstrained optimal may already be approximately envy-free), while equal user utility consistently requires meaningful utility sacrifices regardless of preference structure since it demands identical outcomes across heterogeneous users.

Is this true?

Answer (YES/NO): NO